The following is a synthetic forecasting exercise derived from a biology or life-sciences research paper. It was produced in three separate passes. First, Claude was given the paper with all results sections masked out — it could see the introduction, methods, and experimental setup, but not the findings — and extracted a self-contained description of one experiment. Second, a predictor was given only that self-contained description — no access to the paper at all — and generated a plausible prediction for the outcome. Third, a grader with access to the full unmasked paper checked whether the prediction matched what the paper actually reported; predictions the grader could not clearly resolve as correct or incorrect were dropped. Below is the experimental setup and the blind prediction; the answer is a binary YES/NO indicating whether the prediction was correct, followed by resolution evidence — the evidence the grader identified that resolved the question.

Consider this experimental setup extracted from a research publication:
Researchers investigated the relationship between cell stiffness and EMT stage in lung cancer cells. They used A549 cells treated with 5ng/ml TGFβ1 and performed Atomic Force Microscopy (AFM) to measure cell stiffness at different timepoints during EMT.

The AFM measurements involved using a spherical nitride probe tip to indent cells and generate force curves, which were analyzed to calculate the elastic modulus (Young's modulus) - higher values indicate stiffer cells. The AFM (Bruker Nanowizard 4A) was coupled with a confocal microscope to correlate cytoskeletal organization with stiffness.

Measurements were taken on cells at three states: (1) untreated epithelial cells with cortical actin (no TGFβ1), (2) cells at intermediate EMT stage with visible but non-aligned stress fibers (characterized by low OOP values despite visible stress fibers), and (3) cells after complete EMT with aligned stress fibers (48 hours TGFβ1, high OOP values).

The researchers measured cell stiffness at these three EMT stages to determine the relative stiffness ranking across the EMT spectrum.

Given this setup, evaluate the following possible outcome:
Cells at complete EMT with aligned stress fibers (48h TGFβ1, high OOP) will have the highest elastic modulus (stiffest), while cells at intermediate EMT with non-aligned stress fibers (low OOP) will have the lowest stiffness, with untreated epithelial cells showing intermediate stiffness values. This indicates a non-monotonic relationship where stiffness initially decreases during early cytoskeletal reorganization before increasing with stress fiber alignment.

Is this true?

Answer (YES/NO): NO